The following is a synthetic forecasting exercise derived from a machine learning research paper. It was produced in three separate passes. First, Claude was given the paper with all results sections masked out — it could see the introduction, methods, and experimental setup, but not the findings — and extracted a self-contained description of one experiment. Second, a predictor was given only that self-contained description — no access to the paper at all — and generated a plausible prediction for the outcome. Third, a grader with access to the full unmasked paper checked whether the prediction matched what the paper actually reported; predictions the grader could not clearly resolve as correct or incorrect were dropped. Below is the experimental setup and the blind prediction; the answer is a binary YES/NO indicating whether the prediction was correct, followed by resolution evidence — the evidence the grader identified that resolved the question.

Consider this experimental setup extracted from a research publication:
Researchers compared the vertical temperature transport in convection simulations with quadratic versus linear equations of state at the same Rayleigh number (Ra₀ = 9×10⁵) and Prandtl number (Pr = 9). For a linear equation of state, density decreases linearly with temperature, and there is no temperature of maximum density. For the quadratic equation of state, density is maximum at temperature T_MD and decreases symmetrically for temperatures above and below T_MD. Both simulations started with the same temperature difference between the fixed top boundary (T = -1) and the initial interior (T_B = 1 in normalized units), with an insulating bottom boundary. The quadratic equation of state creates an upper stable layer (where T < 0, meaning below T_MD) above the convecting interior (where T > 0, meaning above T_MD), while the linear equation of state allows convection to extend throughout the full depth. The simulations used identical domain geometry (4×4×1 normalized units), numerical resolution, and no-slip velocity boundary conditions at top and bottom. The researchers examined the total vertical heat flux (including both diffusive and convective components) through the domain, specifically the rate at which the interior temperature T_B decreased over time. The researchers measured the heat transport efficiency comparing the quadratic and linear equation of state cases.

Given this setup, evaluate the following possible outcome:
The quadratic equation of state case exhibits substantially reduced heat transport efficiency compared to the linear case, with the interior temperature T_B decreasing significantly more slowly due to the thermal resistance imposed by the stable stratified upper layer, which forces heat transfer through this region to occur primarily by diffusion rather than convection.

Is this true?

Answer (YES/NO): YES